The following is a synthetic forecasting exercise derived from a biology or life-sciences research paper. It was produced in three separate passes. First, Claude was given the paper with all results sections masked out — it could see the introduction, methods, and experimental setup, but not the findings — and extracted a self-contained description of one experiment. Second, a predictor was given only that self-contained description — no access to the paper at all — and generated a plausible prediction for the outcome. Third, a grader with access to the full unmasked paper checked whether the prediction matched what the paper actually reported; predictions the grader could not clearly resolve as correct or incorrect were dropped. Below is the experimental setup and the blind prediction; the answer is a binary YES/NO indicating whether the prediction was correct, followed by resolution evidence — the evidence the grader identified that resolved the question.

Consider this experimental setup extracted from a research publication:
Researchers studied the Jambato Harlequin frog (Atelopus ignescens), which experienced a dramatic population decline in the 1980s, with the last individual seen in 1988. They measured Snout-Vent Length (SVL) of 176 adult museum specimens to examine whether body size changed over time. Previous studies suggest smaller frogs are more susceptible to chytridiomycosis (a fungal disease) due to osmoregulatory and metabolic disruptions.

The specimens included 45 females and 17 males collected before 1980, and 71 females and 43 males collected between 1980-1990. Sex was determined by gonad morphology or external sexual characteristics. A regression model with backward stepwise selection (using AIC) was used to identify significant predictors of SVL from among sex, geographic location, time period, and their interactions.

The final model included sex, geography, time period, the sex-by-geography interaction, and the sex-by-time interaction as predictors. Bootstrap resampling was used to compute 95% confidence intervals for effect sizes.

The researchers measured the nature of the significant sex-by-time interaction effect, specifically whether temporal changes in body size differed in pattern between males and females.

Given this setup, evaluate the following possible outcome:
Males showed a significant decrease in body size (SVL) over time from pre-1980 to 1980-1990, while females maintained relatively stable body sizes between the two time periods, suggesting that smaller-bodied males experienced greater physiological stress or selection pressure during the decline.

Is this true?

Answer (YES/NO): NO